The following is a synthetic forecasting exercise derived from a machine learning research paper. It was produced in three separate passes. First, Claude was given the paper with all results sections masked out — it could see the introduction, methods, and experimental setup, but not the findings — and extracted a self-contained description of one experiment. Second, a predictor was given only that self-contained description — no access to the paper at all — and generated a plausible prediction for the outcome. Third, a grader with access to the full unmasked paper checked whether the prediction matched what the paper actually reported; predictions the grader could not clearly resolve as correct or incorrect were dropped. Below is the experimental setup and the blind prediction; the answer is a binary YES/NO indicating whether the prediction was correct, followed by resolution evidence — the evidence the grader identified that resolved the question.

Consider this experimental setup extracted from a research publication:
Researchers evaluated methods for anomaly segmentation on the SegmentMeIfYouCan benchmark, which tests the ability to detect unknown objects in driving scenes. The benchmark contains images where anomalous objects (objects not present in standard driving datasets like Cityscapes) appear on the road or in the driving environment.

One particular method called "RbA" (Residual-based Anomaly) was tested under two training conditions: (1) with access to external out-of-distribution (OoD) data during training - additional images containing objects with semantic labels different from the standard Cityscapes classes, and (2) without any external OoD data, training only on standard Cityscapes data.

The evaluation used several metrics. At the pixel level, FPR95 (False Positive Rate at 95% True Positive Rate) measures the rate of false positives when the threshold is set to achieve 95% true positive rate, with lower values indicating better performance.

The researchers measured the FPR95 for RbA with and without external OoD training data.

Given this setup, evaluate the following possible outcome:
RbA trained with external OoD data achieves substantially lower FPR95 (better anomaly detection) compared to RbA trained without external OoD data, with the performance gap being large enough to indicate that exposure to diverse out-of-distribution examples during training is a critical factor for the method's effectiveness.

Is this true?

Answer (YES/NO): YES